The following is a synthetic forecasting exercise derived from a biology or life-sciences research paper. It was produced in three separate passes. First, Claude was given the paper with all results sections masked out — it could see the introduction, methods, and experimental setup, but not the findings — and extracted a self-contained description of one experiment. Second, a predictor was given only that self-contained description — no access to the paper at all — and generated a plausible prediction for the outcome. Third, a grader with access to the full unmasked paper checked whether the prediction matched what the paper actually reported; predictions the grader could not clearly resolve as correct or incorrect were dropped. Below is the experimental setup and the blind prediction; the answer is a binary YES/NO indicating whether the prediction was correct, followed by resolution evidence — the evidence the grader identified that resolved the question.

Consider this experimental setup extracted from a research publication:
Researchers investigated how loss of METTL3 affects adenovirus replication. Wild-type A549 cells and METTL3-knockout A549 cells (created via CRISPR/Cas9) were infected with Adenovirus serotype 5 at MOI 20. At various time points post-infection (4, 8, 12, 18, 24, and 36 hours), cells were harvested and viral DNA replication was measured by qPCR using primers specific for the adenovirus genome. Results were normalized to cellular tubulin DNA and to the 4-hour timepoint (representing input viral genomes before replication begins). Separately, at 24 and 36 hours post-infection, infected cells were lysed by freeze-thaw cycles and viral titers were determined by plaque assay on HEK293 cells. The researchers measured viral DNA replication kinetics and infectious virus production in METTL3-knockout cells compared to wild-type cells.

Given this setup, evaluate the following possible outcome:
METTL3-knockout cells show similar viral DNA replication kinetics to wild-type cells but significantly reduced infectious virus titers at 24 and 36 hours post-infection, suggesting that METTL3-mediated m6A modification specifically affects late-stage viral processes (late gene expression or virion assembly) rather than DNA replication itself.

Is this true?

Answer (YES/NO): YES